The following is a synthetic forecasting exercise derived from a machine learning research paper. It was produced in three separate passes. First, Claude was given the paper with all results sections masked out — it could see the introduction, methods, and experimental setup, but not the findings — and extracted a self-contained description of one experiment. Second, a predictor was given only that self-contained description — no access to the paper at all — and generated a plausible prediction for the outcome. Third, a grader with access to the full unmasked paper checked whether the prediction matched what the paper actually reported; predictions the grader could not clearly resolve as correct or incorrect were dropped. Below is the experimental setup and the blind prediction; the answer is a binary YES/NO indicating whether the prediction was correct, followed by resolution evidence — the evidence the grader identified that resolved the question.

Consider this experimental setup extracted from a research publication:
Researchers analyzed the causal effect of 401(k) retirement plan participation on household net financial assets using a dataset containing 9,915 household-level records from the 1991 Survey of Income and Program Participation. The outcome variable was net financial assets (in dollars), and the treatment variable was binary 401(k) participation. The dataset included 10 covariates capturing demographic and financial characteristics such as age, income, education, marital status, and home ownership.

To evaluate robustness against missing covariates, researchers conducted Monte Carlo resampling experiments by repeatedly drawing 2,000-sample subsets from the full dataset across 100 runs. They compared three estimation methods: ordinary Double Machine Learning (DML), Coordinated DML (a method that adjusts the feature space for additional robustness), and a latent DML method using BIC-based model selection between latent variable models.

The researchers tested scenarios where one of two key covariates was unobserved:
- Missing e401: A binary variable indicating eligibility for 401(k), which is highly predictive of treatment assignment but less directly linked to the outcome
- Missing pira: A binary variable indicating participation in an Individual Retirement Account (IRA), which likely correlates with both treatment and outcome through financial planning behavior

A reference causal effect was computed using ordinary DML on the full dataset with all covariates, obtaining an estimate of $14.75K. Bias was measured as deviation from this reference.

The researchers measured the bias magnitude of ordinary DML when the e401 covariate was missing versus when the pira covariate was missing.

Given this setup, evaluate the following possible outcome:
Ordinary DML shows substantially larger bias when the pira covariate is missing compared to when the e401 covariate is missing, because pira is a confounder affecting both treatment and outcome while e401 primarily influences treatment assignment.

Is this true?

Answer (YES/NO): NO